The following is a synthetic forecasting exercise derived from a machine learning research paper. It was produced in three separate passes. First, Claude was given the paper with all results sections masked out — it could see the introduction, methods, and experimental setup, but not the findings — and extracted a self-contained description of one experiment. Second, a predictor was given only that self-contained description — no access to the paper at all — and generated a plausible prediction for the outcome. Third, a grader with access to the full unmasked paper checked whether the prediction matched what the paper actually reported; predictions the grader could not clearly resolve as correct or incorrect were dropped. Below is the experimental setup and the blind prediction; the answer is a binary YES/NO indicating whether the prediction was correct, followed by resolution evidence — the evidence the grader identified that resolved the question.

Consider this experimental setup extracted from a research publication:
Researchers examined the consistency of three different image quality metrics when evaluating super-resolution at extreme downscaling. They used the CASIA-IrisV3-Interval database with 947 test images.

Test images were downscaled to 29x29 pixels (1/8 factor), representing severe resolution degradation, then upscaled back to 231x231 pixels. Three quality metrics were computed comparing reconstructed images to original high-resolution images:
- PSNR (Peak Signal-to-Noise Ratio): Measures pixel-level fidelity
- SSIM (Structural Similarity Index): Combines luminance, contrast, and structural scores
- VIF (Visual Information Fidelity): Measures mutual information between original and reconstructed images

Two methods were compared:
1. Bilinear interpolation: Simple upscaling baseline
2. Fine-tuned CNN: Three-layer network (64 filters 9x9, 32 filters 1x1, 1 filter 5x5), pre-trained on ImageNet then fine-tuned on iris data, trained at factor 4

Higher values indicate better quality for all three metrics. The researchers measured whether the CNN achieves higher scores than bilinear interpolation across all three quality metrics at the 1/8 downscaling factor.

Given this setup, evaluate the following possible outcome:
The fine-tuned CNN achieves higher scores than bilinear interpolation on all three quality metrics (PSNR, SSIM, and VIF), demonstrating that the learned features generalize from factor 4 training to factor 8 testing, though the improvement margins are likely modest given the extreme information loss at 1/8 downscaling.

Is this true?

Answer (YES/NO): NO